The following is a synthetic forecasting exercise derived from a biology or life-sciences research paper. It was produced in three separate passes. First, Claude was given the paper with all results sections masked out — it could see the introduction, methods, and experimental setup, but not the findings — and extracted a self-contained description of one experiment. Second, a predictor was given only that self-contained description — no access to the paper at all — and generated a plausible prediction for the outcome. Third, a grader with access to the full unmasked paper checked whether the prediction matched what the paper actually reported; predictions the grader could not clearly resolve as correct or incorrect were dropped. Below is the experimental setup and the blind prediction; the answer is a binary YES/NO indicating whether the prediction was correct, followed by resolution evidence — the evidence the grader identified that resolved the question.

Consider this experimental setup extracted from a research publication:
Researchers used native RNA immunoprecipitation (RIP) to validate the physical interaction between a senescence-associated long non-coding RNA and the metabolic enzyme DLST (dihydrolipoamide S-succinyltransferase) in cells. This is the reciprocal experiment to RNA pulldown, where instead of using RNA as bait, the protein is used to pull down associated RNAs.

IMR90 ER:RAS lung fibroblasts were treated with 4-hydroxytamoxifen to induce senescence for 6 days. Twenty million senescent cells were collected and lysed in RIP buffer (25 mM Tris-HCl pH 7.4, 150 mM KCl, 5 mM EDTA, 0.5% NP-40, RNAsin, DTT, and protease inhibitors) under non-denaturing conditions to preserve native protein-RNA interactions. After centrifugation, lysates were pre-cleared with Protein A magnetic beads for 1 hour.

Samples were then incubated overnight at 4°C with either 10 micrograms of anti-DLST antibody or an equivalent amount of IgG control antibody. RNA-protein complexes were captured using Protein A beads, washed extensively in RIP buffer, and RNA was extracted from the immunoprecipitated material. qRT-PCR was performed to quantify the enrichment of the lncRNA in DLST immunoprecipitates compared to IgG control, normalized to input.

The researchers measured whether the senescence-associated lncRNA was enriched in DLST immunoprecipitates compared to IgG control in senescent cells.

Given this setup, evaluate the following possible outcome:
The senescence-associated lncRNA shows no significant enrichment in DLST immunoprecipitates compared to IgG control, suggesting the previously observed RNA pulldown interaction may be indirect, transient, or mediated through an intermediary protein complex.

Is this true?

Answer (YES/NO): NO